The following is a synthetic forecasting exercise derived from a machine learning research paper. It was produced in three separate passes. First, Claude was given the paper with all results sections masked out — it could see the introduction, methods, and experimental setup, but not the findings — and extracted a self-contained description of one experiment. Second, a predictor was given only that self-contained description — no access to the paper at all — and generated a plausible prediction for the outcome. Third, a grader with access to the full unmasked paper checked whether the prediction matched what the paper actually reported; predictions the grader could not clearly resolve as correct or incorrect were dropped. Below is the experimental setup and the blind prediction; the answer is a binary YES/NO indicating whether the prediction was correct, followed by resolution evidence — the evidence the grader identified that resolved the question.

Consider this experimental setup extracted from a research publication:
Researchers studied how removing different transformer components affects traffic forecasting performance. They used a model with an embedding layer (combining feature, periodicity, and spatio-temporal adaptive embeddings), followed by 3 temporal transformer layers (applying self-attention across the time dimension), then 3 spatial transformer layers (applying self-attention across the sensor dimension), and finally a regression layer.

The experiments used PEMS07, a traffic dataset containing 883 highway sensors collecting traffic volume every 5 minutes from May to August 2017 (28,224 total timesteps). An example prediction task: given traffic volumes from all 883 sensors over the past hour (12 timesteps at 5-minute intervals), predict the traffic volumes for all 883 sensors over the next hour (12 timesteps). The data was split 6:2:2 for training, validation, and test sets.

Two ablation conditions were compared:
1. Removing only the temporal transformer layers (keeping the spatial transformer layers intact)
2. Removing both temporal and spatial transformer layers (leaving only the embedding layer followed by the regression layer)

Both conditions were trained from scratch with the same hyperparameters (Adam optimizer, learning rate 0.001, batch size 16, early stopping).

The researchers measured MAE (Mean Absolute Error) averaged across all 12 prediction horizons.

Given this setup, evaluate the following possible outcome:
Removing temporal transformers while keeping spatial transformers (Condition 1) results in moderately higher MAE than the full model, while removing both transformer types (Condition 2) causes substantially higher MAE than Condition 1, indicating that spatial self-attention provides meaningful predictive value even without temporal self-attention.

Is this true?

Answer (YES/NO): YES